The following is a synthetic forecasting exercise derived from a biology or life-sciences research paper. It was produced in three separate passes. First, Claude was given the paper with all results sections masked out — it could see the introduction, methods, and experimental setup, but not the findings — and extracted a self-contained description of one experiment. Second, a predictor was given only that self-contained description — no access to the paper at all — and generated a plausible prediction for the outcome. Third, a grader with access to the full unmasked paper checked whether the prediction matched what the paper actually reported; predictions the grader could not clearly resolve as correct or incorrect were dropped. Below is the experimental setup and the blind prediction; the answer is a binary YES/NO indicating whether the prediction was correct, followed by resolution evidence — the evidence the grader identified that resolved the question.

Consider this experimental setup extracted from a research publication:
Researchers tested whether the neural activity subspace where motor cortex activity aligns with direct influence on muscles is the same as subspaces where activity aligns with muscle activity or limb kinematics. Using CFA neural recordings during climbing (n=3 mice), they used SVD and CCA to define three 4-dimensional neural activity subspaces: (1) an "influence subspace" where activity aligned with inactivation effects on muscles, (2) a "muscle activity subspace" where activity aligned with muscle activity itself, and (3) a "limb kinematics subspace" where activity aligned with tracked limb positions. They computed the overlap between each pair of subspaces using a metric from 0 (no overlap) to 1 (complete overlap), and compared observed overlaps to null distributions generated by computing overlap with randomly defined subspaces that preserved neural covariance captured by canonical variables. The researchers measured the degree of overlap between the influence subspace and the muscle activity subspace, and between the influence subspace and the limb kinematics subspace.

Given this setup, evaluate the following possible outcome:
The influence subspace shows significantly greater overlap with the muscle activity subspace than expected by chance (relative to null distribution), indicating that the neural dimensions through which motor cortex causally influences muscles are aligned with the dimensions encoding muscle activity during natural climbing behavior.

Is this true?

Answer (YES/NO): YES